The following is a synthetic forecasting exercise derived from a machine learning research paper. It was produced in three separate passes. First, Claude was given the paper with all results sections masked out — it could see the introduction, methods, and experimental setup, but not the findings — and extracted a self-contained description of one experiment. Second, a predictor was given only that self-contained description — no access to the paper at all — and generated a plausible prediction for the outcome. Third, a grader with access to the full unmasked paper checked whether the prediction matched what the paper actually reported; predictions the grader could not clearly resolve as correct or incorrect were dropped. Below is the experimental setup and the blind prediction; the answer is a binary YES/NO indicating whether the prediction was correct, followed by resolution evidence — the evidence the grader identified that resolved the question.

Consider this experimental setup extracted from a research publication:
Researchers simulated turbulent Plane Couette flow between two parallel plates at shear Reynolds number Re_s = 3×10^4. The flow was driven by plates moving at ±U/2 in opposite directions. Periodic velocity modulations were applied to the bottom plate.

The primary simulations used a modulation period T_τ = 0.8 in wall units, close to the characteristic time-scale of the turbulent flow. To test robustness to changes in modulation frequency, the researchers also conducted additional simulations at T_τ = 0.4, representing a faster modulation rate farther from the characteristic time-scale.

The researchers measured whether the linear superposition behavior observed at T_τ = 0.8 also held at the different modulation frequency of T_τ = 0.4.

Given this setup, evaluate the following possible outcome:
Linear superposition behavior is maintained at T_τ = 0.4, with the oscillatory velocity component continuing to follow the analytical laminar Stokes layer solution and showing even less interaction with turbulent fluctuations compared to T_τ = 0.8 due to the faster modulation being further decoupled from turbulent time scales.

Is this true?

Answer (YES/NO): NO